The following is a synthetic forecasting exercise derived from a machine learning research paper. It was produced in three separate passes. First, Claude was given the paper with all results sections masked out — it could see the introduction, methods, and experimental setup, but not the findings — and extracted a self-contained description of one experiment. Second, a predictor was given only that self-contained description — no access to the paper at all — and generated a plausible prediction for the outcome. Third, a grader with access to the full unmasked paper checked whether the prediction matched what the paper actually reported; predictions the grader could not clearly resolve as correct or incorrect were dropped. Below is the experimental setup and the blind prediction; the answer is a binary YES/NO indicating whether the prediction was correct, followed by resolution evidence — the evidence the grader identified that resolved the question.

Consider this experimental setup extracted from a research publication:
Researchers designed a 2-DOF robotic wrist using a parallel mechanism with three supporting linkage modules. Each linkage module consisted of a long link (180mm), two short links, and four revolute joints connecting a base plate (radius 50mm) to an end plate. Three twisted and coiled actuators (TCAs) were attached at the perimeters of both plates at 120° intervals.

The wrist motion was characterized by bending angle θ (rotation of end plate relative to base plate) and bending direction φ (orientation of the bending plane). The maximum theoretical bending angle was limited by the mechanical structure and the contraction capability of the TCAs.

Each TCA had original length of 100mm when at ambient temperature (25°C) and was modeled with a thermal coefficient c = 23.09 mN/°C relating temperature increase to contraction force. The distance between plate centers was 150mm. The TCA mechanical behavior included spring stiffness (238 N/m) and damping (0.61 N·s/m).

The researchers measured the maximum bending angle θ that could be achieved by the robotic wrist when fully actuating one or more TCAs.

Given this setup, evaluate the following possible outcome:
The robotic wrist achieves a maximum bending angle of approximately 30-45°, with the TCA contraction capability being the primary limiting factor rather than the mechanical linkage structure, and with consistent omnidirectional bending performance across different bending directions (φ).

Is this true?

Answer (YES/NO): NO